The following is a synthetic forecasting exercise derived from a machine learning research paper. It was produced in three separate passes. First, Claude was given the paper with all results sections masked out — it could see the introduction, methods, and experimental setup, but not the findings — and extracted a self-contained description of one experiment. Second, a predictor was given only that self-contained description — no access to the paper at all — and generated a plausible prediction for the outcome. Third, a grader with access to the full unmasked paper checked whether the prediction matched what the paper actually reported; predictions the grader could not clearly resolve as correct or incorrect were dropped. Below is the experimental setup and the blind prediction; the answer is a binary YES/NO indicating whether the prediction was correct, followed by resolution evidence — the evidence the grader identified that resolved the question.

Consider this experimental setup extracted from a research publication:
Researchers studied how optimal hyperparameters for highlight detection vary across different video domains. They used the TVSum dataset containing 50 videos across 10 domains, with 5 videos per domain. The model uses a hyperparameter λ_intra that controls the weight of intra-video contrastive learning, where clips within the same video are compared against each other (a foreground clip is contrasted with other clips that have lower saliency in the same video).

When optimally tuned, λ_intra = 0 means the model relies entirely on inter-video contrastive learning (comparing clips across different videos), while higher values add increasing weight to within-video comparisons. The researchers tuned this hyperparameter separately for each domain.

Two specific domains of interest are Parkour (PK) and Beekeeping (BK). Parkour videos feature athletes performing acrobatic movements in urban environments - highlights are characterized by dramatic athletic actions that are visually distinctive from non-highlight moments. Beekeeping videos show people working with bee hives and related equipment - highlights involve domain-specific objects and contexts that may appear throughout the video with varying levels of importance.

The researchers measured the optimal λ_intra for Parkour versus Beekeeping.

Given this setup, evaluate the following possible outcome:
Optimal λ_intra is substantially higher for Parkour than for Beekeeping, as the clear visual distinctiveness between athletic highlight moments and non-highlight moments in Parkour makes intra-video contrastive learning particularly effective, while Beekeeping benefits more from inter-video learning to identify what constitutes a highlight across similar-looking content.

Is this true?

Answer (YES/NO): NO